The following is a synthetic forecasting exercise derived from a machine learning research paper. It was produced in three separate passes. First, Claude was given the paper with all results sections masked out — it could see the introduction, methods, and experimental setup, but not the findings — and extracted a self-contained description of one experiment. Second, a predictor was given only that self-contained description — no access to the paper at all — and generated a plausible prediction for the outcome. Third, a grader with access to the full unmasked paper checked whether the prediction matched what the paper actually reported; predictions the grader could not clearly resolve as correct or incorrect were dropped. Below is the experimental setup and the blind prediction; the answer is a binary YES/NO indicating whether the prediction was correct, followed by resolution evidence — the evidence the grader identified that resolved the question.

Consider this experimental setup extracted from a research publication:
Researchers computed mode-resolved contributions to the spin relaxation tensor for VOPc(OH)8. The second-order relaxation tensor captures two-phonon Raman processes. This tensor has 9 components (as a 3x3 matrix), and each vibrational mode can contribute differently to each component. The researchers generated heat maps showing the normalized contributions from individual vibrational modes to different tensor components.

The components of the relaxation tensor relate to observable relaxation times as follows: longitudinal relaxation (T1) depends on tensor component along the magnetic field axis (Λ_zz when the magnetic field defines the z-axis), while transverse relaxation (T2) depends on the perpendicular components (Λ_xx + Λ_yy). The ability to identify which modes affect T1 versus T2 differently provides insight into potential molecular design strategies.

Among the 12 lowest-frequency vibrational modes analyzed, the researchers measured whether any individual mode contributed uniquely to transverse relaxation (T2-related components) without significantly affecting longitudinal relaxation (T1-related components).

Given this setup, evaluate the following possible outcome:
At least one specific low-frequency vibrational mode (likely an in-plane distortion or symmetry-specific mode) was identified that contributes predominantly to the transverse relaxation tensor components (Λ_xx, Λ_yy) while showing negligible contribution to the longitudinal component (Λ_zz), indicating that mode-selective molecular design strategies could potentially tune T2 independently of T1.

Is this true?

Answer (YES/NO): YES